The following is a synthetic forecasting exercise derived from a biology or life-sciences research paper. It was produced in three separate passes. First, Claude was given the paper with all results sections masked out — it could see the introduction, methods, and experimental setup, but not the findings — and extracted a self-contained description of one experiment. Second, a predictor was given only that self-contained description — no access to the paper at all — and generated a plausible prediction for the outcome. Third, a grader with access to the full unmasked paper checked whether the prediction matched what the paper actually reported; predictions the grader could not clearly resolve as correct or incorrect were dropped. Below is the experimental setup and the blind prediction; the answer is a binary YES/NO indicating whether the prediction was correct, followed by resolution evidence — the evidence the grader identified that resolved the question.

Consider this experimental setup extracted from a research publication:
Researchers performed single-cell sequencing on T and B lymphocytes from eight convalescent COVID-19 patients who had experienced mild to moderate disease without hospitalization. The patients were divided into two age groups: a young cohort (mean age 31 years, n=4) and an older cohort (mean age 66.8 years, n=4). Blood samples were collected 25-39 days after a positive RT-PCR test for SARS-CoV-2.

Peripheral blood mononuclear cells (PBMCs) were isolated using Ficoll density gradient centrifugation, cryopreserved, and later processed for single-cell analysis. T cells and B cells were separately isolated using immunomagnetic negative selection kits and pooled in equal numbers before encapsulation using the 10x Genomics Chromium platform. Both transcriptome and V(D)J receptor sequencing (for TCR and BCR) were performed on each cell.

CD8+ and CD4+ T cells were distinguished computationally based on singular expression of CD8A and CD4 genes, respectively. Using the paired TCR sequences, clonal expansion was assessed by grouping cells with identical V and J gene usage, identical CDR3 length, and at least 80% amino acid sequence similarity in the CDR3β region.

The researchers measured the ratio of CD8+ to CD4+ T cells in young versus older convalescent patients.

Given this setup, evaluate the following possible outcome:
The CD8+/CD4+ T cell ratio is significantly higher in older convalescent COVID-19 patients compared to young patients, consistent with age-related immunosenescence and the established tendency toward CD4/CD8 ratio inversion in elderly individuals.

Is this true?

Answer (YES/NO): NO